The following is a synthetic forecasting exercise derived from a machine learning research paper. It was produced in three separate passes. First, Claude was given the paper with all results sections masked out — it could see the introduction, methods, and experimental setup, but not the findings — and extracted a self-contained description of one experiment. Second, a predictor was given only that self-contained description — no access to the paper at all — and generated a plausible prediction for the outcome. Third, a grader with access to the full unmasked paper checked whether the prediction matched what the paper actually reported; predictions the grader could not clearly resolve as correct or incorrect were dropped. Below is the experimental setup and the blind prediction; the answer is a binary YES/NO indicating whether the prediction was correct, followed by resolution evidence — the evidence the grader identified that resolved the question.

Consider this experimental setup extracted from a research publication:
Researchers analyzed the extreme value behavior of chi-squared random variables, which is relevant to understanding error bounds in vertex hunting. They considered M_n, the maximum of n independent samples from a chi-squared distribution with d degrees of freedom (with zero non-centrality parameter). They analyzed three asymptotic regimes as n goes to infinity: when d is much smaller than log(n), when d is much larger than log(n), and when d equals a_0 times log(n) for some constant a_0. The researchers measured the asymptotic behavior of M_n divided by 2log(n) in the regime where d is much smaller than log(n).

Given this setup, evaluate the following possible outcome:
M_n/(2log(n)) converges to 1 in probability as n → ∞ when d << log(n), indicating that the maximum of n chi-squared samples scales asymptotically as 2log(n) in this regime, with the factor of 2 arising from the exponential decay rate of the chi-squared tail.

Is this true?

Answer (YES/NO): YES